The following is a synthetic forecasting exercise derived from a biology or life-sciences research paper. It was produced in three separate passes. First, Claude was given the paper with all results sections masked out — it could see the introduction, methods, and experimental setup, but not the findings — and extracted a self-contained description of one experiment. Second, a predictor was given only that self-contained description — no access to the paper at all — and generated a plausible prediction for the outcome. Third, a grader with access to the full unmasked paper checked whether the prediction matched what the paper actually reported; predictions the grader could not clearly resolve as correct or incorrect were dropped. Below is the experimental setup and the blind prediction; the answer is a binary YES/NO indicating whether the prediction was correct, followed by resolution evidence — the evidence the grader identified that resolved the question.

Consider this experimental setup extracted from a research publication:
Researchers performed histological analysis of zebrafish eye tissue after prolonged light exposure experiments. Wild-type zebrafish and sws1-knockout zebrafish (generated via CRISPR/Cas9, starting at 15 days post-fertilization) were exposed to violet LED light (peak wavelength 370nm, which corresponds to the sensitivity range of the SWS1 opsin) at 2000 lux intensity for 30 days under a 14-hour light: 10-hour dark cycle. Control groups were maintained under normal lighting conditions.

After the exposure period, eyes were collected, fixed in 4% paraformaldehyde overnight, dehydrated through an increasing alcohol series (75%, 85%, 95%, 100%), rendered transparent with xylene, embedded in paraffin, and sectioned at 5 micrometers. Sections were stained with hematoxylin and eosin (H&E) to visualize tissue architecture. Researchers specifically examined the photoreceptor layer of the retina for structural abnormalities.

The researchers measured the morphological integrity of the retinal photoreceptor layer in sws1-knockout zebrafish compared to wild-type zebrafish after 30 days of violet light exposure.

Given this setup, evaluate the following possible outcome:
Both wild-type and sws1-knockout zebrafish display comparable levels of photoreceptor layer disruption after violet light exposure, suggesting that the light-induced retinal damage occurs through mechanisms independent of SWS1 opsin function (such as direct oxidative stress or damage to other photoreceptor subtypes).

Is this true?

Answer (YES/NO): NO